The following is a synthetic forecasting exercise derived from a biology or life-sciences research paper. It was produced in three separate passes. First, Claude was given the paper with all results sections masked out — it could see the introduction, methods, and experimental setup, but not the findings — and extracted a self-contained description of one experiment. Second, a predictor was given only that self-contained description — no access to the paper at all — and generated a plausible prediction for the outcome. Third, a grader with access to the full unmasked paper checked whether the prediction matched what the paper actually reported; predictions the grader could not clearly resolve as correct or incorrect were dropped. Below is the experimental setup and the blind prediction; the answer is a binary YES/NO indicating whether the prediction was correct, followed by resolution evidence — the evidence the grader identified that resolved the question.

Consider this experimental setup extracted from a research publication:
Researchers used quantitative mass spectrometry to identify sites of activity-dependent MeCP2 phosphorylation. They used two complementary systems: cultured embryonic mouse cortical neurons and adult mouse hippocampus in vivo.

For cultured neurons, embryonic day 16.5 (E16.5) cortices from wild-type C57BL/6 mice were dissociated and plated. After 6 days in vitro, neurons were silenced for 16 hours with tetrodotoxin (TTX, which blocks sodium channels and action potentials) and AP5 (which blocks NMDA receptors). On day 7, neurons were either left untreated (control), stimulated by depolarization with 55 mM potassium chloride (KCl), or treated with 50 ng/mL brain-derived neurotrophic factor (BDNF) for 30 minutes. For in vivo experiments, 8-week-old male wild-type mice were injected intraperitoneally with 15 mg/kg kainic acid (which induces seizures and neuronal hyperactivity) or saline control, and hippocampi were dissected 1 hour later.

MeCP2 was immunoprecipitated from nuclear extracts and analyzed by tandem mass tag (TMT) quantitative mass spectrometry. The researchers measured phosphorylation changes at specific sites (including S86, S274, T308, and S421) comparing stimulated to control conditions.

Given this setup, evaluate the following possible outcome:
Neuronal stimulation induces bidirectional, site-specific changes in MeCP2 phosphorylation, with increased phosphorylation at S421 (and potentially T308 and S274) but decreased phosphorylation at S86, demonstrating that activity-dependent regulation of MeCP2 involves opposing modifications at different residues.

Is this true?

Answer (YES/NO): NO